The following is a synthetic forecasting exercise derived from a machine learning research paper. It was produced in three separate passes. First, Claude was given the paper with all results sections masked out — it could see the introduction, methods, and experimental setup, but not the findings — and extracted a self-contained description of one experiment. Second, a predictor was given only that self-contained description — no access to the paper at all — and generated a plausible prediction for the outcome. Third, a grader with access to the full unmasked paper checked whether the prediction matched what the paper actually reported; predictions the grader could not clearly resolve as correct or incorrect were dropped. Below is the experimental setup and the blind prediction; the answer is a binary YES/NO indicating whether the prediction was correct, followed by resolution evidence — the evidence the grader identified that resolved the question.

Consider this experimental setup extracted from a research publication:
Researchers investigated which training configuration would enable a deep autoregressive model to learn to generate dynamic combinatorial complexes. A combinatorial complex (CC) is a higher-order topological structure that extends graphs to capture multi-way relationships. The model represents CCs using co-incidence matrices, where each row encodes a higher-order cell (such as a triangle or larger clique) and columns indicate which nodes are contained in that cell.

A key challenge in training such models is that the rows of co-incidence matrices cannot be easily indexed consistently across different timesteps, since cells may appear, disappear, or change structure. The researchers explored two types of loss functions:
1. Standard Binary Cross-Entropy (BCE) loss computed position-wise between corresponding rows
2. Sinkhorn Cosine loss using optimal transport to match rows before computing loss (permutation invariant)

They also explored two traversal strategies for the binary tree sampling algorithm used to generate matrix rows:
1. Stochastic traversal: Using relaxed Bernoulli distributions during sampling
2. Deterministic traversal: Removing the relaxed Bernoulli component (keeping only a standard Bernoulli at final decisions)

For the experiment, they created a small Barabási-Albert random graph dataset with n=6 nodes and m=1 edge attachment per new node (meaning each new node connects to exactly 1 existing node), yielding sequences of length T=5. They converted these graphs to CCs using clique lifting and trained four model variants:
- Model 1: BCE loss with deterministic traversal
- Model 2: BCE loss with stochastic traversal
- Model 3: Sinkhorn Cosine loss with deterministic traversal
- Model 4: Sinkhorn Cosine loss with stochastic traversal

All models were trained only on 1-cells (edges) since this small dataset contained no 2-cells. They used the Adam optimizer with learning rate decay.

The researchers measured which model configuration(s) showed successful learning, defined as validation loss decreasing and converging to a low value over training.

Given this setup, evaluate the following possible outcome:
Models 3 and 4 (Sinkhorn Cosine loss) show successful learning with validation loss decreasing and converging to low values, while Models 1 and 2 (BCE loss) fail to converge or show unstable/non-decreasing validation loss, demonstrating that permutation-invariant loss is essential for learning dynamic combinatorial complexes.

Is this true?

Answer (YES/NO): NO